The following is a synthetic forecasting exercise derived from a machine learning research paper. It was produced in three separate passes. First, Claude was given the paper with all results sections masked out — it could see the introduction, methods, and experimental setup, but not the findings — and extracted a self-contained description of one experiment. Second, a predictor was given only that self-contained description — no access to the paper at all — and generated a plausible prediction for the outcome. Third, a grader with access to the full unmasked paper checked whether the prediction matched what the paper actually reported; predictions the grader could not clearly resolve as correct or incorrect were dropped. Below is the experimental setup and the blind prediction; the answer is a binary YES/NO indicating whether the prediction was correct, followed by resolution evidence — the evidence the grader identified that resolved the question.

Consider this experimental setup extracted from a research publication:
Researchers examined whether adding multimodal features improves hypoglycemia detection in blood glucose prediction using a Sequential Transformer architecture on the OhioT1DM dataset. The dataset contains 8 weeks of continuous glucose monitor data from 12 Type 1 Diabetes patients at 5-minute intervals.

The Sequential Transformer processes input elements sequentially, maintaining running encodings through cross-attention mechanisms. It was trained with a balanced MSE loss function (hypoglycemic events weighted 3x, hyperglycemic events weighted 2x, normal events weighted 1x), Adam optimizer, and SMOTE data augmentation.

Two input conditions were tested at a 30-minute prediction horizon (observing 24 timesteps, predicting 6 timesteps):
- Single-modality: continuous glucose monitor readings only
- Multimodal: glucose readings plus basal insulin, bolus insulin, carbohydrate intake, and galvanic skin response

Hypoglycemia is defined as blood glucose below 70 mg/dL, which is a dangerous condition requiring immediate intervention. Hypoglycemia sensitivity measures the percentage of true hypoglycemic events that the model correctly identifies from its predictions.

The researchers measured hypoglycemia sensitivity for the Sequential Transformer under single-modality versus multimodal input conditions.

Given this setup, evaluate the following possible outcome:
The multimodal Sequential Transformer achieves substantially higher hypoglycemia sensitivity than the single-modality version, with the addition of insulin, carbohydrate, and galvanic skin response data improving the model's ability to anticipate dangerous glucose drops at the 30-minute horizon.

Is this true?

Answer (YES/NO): NO